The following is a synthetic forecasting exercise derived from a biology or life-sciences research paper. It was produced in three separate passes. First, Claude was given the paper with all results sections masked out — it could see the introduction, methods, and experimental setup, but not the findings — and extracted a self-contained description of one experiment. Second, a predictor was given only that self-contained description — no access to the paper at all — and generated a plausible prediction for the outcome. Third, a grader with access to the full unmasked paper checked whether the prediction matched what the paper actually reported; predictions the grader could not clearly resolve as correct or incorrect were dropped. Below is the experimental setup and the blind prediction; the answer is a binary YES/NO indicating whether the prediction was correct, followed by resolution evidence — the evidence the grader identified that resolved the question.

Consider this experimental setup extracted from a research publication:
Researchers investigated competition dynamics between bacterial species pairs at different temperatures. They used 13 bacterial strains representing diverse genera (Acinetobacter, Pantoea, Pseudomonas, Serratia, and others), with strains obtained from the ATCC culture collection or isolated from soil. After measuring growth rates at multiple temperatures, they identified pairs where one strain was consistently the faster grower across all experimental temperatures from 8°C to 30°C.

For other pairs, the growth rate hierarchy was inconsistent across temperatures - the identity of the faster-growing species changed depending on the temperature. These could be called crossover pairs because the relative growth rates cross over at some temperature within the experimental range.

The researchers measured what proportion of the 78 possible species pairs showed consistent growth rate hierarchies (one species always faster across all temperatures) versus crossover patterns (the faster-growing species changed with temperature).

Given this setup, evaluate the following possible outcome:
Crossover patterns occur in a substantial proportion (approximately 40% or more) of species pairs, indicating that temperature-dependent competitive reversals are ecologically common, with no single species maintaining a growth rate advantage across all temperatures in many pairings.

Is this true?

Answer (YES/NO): YES